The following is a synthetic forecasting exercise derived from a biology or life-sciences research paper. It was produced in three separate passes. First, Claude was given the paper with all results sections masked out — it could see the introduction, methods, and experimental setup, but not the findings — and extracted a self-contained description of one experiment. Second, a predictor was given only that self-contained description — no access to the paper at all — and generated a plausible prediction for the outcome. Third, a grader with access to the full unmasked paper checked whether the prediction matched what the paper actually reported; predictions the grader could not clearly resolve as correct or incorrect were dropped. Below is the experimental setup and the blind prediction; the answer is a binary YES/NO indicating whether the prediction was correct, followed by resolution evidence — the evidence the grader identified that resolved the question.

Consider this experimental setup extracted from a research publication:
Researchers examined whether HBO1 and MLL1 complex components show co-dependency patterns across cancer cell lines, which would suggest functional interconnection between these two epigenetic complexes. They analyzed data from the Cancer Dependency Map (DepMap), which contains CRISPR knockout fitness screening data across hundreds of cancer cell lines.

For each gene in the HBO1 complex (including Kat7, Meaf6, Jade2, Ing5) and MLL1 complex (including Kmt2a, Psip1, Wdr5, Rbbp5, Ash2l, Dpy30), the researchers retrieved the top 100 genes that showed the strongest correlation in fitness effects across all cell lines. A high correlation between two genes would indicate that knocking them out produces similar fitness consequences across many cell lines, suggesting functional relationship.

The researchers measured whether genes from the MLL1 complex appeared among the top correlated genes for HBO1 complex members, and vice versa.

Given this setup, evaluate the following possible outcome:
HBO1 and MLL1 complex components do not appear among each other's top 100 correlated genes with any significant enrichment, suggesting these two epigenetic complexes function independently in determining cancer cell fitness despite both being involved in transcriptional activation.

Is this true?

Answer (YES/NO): NO